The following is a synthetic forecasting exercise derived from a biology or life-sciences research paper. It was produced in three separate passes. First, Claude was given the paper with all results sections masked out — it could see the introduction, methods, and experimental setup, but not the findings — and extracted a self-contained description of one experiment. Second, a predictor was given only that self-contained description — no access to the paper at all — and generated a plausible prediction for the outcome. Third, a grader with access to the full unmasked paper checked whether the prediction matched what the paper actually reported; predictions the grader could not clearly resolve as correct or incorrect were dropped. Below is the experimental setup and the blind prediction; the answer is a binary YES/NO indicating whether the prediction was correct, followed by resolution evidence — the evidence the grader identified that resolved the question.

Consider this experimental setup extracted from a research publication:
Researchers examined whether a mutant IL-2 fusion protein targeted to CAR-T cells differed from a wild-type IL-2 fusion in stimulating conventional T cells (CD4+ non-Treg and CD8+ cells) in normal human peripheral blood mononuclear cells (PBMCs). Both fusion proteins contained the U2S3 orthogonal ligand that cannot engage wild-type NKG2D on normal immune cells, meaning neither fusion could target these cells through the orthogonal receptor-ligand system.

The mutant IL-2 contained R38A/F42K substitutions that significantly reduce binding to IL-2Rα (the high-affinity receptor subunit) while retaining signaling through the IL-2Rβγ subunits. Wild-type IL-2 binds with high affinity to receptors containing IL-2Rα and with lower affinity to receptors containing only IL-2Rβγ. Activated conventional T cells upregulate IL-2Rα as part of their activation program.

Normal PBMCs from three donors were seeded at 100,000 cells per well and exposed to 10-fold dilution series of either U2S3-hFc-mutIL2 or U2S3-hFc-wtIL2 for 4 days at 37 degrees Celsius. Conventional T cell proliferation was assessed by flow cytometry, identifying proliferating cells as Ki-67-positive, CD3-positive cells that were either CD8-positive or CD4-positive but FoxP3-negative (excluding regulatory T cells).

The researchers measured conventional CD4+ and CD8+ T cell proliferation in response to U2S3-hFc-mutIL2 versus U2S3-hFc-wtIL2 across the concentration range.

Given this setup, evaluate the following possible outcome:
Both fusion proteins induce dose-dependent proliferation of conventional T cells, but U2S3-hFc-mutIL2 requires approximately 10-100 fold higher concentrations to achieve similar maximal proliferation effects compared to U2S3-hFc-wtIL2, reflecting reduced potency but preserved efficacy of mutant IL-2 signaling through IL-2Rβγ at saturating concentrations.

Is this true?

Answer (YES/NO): NO